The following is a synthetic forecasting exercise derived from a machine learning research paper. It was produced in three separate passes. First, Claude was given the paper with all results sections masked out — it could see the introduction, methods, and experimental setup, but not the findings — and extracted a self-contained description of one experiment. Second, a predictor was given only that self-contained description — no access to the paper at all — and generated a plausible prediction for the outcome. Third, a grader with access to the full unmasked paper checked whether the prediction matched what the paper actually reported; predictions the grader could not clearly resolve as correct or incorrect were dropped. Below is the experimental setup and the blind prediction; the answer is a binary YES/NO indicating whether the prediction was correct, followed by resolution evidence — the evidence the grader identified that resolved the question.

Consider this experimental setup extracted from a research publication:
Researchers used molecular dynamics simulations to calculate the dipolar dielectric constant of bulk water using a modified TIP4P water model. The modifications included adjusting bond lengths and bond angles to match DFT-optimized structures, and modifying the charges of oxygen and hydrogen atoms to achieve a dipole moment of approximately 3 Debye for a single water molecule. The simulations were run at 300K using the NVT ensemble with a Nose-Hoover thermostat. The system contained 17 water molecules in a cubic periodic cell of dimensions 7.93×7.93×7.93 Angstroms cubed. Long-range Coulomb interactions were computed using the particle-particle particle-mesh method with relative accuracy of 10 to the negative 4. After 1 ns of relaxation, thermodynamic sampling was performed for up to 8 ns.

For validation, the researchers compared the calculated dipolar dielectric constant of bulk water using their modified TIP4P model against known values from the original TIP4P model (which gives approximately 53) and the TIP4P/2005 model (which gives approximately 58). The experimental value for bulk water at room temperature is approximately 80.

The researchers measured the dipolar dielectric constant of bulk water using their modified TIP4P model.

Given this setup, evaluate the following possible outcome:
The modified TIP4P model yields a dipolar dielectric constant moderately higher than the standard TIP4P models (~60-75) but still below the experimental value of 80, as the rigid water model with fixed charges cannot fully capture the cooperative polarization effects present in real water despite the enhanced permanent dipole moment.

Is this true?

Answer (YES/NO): NO